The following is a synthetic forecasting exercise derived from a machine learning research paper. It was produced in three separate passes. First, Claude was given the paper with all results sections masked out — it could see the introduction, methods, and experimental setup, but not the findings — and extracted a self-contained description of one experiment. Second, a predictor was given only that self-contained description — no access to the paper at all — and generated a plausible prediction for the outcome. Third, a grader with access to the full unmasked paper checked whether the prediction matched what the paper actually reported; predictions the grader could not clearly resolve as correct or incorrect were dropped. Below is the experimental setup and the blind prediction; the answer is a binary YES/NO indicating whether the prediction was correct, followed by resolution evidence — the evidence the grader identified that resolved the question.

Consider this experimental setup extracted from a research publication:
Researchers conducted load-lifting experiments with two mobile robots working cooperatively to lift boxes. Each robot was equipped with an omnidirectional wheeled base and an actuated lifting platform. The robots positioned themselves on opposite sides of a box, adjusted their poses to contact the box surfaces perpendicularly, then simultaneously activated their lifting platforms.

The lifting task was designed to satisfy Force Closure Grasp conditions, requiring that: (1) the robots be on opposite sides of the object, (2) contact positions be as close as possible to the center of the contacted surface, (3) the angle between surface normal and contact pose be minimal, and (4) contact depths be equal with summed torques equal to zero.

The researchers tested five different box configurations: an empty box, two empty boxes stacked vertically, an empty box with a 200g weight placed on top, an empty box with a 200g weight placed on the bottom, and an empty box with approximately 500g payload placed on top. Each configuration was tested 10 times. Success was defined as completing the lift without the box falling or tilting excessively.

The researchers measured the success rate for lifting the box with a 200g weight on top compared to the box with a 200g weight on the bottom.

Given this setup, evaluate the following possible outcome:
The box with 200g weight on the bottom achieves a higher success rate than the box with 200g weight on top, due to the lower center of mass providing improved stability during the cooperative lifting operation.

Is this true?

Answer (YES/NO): YES